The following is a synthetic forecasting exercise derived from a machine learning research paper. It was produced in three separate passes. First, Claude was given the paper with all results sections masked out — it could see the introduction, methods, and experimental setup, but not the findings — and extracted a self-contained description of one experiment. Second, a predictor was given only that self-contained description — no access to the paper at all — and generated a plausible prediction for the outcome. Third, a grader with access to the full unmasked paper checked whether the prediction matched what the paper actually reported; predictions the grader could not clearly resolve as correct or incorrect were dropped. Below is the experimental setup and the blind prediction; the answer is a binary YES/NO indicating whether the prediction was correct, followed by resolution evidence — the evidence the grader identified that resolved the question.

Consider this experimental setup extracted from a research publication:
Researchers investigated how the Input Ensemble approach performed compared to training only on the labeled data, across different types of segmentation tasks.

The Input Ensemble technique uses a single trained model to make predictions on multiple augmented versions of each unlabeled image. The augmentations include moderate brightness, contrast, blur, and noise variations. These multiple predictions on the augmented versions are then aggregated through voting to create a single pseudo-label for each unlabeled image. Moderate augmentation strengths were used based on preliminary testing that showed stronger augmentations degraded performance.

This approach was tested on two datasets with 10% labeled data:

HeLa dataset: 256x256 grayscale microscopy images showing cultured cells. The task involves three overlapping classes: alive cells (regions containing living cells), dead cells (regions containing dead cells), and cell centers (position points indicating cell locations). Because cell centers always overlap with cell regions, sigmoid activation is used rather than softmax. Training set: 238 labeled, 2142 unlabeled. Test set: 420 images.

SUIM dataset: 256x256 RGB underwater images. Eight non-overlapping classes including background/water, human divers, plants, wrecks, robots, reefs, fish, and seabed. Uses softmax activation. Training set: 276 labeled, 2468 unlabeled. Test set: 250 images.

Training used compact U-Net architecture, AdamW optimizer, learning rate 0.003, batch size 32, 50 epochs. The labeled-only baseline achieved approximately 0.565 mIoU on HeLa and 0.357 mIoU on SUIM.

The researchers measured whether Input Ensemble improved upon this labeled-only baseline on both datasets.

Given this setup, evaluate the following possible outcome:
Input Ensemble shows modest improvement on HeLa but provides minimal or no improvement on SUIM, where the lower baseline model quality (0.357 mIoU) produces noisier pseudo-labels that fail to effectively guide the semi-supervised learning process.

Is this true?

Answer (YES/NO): NO